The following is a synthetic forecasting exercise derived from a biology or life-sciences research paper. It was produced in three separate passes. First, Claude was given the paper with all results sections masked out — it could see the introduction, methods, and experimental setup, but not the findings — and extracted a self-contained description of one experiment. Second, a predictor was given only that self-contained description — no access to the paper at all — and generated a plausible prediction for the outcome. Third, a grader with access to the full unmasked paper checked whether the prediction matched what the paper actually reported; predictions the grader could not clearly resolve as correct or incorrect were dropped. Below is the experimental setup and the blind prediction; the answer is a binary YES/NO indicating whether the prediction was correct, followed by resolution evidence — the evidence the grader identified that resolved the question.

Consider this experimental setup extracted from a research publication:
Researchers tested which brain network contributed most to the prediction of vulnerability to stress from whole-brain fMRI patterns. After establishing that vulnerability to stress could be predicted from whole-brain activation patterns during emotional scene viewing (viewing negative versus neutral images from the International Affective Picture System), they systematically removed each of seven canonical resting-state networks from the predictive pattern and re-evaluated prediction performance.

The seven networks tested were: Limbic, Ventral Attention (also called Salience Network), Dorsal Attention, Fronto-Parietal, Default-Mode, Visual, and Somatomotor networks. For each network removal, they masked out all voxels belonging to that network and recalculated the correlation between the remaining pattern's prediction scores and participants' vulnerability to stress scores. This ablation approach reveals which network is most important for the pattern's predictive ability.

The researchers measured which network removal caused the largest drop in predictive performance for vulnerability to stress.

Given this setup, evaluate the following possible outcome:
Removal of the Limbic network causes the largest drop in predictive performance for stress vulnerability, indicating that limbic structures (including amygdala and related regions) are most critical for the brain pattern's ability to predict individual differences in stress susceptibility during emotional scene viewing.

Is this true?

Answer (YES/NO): NO